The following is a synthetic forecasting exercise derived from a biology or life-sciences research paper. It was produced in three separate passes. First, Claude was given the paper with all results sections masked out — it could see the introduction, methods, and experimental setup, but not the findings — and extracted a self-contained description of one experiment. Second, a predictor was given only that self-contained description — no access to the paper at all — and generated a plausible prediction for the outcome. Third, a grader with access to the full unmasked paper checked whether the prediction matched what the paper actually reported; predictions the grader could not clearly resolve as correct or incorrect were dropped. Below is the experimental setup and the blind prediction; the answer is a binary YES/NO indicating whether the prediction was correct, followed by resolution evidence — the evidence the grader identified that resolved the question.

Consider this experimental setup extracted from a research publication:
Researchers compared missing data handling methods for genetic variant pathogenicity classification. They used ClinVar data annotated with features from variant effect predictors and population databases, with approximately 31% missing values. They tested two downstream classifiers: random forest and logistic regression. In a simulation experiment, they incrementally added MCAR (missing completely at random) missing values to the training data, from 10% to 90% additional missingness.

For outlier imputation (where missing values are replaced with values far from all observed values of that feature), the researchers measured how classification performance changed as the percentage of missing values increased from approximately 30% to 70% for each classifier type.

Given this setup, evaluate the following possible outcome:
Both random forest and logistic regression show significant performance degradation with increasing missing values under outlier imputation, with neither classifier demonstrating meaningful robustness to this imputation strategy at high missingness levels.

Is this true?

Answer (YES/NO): YES